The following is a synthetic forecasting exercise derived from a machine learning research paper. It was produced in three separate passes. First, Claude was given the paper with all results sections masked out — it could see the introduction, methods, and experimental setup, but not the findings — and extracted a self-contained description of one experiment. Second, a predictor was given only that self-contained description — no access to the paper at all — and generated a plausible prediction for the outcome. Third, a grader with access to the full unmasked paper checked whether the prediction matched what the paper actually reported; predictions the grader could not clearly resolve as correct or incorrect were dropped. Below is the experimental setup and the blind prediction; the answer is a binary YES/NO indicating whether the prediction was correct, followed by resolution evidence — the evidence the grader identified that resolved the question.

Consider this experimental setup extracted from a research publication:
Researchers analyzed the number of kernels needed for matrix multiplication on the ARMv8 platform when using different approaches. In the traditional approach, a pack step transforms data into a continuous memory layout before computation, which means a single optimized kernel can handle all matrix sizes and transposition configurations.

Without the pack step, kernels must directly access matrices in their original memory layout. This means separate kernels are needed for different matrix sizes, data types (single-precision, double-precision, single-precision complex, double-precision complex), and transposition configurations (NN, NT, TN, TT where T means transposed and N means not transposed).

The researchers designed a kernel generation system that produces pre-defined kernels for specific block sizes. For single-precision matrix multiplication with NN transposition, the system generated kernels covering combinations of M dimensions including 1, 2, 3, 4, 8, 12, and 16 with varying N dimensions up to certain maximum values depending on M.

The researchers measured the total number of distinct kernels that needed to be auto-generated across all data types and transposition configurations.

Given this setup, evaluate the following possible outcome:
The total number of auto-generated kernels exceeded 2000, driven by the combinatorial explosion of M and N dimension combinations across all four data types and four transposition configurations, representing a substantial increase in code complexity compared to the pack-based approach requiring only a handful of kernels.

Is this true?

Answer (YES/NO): NO